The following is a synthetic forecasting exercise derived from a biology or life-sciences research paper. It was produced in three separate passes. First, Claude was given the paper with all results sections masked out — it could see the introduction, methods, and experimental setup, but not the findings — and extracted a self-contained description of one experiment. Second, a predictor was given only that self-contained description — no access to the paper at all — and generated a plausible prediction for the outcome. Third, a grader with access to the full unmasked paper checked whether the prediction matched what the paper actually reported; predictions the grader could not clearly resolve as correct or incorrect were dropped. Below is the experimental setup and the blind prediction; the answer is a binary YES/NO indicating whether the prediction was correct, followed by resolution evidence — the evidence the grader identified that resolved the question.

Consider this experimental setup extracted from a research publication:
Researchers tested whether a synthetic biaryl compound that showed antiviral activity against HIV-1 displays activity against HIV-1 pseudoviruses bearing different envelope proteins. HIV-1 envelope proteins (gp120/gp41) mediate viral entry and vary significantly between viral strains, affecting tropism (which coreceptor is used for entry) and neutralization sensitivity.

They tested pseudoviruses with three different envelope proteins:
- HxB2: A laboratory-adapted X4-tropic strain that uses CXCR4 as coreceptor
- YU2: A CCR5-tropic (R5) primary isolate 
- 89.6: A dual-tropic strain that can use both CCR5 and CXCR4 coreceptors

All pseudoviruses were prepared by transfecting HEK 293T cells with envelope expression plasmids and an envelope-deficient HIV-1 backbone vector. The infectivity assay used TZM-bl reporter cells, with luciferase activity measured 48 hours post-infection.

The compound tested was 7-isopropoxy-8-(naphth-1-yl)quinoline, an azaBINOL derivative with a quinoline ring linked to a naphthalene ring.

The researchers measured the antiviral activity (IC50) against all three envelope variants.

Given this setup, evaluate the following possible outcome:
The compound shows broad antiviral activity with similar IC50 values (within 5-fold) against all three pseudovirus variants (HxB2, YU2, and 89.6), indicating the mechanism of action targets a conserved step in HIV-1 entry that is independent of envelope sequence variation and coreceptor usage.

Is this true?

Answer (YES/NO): NO